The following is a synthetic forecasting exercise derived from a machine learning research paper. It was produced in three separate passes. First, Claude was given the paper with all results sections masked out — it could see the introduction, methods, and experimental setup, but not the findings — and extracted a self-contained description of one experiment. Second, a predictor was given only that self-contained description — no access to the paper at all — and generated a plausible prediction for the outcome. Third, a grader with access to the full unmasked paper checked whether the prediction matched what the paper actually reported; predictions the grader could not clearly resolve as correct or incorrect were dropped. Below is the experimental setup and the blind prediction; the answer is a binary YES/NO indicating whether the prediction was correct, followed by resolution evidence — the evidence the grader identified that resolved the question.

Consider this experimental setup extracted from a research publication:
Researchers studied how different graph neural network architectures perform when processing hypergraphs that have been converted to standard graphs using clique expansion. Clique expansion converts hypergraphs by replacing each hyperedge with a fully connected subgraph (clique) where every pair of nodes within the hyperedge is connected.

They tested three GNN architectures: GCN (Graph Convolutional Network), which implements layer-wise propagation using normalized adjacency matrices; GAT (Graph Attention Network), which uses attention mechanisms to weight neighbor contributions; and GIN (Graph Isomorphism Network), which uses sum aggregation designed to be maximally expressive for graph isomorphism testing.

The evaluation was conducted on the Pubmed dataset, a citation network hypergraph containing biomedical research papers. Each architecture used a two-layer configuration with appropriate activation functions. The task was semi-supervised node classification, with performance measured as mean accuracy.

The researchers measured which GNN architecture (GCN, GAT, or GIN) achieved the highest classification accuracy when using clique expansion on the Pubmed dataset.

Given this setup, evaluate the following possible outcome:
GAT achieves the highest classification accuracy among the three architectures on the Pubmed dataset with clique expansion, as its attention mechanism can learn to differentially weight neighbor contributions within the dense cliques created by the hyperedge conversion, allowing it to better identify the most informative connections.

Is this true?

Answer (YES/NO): NO